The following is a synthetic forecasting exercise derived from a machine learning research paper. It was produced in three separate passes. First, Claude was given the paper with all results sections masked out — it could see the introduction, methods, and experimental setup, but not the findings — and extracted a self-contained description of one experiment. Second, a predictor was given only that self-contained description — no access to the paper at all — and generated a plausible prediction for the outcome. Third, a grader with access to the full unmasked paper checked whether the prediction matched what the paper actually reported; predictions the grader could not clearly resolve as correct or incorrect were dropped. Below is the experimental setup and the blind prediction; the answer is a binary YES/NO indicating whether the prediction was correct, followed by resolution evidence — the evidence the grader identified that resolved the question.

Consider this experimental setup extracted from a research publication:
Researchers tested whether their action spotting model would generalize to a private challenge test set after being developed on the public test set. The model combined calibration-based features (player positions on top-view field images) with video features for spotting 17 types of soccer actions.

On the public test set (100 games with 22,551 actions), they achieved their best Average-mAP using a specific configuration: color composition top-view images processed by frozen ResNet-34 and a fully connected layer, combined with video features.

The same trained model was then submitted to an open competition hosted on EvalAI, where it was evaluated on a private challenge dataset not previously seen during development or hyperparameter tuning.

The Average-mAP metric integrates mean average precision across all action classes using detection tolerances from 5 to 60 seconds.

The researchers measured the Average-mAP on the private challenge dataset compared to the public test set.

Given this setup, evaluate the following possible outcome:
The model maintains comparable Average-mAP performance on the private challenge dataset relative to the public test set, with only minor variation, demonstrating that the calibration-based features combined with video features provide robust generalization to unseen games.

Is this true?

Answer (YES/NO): YES